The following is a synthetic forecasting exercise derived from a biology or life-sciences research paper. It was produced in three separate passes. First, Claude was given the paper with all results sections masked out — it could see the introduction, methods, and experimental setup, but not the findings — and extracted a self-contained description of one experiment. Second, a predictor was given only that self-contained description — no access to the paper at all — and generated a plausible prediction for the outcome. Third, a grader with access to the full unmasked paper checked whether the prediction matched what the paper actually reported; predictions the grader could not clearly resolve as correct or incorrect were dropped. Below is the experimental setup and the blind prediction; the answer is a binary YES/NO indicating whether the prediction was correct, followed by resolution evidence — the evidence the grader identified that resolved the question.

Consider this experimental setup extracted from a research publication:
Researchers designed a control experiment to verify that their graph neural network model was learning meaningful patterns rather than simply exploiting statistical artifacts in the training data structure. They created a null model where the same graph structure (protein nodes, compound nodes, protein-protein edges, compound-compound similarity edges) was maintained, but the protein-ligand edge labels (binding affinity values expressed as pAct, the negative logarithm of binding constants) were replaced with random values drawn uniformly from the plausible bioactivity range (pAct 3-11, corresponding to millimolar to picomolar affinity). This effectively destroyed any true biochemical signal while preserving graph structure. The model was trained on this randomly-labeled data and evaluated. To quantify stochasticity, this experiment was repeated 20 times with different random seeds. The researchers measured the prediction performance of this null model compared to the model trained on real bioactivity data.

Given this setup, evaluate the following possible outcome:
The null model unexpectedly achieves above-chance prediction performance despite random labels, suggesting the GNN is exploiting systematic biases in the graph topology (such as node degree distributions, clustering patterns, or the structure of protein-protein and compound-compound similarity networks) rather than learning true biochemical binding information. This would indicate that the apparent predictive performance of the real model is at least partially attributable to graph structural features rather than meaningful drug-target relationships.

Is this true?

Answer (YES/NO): NO